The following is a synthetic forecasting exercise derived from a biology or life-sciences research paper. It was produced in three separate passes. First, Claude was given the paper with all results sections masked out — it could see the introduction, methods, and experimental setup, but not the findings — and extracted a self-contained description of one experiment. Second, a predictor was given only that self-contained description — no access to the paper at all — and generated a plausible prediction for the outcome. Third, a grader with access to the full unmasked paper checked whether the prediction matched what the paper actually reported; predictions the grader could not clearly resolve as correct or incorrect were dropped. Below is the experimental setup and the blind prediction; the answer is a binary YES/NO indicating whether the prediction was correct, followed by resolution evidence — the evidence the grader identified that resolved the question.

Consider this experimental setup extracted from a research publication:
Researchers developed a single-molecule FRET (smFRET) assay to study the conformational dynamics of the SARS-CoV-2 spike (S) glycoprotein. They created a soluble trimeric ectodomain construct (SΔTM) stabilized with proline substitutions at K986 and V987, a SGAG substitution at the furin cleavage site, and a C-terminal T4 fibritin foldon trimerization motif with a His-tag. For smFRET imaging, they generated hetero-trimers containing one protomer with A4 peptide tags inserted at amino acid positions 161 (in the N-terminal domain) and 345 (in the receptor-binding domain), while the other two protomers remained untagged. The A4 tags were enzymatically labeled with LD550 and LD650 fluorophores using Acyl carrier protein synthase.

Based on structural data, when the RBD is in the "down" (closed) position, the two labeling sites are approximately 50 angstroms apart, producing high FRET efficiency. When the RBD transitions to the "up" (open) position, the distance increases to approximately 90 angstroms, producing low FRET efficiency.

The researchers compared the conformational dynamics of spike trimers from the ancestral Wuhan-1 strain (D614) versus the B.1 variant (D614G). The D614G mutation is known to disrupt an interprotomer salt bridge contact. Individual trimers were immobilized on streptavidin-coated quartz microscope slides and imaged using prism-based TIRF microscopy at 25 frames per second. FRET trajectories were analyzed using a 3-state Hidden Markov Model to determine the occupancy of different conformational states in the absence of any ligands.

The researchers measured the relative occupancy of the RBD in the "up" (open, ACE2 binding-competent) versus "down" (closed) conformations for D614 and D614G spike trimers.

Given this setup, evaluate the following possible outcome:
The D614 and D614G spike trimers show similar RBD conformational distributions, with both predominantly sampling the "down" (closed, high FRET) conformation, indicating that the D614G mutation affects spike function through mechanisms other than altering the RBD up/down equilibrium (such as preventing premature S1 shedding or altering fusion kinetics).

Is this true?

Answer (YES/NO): NO